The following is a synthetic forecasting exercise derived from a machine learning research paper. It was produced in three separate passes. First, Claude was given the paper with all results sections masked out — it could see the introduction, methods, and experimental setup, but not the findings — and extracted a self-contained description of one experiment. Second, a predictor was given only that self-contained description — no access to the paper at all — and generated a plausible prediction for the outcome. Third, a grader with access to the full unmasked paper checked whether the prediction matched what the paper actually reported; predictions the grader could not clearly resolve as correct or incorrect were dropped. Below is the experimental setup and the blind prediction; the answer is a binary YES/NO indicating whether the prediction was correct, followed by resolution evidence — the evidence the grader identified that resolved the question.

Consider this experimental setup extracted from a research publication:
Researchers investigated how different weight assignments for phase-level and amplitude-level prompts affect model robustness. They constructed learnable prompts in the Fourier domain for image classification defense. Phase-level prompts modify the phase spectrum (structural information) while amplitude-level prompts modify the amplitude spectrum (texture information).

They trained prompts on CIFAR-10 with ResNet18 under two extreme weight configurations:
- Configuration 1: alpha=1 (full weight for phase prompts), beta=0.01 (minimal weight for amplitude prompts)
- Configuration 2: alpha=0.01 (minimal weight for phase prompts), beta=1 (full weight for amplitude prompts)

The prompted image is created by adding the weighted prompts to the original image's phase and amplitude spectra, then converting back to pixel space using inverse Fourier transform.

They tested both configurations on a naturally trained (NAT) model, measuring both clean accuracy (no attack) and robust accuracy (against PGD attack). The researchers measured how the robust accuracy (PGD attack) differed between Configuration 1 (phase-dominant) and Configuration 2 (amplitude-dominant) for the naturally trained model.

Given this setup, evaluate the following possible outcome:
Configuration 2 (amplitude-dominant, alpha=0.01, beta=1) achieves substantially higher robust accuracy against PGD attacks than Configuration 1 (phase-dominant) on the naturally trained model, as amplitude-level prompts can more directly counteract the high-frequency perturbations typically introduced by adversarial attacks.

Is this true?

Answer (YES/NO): NO